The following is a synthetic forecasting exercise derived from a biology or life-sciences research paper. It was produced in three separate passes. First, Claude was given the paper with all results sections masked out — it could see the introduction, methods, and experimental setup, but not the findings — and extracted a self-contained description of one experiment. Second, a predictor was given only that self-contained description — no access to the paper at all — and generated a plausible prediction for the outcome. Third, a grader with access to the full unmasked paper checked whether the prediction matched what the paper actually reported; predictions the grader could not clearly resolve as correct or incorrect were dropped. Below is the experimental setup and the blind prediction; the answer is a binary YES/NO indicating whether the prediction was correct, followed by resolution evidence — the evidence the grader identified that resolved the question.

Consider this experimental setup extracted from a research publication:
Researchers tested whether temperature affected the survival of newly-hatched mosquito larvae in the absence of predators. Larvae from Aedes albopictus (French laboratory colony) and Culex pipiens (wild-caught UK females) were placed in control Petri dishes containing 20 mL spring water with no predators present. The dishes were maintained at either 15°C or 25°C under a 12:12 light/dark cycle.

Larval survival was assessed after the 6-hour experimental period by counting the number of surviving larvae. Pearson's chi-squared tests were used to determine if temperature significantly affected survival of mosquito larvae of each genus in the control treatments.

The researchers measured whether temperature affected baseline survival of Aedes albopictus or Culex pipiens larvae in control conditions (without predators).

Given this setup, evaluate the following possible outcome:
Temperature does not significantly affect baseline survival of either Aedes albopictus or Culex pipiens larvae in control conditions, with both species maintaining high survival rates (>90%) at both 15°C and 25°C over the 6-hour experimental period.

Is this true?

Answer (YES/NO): NO